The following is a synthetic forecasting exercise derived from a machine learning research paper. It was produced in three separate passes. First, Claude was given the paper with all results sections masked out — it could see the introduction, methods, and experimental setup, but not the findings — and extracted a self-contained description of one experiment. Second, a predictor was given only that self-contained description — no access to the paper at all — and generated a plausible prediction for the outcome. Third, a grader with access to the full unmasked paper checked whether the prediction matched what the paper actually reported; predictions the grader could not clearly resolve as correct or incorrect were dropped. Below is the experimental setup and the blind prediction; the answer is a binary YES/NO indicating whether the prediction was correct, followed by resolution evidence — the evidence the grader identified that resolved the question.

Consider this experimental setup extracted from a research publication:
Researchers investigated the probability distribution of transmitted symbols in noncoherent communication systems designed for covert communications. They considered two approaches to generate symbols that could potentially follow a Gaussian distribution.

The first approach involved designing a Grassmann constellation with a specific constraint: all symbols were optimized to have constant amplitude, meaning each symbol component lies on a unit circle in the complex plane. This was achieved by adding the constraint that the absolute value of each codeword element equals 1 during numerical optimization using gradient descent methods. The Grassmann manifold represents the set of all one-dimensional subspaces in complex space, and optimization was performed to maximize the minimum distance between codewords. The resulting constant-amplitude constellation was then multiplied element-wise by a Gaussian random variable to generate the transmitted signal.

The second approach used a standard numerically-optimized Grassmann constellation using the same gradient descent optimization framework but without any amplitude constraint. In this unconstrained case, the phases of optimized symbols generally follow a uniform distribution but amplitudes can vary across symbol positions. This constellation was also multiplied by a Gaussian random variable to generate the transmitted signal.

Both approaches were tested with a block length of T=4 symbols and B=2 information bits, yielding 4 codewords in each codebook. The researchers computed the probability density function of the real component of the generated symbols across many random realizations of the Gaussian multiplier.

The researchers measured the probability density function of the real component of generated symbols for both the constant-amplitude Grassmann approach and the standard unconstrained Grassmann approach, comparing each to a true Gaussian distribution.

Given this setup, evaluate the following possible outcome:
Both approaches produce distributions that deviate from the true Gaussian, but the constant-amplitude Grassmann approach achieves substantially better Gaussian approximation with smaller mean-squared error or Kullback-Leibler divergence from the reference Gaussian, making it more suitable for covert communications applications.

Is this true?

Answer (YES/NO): NO